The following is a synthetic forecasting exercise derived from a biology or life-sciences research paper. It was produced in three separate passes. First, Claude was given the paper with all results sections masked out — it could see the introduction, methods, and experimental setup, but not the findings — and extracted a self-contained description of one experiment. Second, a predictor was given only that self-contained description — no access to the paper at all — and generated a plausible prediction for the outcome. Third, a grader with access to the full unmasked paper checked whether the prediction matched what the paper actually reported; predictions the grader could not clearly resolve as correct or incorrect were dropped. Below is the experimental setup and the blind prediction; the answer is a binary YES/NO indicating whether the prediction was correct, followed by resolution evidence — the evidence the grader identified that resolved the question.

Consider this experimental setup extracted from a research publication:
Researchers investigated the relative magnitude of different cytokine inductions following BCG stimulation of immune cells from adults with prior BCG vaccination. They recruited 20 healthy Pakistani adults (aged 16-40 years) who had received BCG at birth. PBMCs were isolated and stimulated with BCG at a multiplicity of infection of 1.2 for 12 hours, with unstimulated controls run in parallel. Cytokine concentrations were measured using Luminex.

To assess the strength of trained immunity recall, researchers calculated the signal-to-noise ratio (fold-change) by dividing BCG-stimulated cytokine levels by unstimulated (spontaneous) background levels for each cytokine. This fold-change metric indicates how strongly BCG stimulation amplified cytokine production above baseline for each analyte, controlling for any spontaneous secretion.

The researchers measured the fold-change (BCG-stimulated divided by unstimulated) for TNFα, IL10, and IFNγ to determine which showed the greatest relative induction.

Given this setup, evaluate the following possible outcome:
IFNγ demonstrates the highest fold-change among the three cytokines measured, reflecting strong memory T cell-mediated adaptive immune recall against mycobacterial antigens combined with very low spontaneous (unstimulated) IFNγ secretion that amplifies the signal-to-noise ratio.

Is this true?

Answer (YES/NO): YES